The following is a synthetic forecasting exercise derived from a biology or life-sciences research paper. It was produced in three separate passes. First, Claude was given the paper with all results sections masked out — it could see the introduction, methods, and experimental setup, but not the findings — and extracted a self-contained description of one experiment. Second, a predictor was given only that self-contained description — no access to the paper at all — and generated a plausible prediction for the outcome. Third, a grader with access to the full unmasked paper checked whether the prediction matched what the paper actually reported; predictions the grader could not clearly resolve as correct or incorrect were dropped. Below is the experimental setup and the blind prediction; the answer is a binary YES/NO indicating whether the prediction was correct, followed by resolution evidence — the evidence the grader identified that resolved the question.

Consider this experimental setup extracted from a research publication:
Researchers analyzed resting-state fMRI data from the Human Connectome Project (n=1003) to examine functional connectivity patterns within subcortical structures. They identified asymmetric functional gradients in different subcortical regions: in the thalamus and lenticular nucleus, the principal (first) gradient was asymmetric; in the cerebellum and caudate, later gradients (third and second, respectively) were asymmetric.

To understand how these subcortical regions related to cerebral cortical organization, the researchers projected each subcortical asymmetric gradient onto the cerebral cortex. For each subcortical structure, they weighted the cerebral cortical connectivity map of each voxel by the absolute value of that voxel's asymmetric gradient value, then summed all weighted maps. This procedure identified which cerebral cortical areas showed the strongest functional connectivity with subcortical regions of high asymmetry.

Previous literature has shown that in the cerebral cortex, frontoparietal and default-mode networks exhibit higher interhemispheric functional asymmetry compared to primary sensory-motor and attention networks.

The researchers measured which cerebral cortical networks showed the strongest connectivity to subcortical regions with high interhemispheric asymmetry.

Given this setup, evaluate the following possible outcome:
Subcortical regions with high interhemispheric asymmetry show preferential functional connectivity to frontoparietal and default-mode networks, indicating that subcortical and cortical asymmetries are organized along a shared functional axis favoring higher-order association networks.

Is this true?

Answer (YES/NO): NO